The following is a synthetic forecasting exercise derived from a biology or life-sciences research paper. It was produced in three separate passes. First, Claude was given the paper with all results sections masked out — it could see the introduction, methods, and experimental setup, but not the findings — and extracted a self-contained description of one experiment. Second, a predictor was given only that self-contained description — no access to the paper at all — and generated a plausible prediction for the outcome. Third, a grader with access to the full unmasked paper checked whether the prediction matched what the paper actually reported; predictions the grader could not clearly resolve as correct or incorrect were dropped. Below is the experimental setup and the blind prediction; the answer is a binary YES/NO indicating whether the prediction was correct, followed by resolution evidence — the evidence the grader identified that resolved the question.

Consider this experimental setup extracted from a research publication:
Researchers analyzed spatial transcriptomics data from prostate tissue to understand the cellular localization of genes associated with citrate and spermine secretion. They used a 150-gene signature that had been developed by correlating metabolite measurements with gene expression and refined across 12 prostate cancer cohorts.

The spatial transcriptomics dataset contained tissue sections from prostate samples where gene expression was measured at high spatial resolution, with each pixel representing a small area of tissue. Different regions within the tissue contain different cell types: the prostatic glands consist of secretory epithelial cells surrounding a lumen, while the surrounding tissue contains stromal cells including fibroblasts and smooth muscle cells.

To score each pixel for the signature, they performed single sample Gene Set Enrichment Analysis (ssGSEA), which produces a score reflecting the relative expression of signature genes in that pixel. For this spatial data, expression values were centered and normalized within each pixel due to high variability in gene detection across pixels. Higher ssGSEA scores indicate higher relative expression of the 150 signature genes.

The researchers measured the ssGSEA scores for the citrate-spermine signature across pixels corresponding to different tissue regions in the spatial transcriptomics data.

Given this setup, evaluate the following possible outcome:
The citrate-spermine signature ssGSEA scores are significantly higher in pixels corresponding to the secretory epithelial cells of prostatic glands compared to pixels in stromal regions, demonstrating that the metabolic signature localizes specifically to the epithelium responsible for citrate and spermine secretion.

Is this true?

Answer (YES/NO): YES